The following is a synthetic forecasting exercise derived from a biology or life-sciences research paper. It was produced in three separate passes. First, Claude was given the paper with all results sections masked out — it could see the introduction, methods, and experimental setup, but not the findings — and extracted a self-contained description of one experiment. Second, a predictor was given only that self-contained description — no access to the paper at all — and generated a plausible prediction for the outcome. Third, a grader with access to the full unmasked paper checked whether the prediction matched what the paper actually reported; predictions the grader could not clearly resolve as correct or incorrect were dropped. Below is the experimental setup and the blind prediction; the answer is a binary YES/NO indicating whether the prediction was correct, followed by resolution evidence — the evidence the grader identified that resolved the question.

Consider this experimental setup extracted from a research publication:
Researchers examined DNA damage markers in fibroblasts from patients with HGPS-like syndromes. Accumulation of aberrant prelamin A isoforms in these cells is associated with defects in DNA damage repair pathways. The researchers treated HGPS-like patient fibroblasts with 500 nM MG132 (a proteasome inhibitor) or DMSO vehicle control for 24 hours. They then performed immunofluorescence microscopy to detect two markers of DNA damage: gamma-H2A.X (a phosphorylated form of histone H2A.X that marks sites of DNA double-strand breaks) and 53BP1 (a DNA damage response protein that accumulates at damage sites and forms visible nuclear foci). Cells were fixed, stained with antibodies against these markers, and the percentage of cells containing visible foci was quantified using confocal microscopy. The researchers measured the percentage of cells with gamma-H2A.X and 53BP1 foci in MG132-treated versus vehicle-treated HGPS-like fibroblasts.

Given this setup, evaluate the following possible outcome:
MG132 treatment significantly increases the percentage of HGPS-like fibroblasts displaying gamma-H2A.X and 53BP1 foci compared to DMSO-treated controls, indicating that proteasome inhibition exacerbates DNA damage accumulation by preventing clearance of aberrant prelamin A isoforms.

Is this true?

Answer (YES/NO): NO